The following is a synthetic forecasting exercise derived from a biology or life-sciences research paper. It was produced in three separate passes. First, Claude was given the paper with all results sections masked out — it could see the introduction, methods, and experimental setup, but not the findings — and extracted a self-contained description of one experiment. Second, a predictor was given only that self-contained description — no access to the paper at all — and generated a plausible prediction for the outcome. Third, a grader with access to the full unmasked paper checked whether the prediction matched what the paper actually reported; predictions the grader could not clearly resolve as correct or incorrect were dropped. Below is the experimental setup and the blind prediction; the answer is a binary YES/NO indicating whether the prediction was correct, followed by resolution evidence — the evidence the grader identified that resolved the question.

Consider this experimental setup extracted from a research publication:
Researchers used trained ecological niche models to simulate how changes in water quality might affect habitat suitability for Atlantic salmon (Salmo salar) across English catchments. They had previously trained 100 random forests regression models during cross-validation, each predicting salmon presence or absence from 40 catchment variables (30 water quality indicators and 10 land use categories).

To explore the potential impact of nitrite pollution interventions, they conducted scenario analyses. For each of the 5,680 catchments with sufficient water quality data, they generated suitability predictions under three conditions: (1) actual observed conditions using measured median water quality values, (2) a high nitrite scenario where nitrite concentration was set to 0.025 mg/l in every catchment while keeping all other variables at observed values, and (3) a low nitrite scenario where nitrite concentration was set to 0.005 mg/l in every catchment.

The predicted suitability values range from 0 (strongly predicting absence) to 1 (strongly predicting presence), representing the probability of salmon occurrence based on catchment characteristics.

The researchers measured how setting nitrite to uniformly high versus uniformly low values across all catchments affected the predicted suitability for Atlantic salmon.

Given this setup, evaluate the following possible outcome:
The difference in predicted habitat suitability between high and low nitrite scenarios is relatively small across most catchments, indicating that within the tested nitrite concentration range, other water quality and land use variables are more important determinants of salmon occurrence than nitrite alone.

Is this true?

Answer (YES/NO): NO